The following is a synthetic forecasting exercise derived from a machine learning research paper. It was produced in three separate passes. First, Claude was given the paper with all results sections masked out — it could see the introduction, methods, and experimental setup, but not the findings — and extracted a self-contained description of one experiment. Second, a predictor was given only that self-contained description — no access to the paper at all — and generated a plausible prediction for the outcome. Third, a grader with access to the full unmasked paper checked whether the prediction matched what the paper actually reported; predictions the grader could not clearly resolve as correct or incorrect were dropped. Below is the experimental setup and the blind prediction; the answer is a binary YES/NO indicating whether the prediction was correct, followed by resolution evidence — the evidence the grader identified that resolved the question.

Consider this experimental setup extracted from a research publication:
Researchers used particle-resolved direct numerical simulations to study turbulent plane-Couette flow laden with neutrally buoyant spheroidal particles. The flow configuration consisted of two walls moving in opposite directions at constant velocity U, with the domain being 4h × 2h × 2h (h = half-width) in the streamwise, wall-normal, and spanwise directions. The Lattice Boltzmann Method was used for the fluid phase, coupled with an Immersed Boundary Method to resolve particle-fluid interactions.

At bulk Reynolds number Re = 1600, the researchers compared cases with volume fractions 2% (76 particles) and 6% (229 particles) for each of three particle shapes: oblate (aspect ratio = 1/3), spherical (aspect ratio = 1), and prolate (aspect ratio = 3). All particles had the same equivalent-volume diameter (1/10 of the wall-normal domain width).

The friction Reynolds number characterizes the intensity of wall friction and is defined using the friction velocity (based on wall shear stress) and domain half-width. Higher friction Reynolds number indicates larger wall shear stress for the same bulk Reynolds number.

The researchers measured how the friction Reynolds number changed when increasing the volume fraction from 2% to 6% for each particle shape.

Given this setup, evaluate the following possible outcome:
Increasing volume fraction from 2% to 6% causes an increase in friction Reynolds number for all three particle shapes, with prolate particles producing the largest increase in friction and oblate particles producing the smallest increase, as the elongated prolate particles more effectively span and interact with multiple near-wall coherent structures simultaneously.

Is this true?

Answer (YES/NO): NO